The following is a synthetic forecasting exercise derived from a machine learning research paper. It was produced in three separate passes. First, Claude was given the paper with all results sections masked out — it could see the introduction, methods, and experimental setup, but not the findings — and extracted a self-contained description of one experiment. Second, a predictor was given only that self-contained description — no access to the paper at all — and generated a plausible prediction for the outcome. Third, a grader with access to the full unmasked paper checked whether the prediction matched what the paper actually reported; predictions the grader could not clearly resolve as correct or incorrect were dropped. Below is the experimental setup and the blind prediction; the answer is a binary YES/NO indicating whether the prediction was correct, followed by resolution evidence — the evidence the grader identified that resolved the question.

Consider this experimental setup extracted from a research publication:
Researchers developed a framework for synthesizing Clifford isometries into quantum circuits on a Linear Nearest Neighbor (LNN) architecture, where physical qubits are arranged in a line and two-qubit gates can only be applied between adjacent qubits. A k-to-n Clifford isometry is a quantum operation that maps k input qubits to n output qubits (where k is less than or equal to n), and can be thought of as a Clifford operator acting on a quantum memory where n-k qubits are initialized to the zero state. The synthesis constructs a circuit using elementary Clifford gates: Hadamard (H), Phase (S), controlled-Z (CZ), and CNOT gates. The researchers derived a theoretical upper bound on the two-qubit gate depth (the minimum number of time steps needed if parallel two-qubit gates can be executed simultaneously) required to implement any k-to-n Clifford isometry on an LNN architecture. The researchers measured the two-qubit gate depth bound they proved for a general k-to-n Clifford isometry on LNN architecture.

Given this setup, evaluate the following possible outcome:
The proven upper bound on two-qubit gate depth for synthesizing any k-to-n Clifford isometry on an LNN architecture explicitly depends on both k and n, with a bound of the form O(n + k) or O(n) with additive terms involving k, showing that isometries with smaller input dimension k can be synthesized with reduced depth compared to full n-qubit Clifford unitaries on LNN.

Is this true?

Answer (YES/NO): YES